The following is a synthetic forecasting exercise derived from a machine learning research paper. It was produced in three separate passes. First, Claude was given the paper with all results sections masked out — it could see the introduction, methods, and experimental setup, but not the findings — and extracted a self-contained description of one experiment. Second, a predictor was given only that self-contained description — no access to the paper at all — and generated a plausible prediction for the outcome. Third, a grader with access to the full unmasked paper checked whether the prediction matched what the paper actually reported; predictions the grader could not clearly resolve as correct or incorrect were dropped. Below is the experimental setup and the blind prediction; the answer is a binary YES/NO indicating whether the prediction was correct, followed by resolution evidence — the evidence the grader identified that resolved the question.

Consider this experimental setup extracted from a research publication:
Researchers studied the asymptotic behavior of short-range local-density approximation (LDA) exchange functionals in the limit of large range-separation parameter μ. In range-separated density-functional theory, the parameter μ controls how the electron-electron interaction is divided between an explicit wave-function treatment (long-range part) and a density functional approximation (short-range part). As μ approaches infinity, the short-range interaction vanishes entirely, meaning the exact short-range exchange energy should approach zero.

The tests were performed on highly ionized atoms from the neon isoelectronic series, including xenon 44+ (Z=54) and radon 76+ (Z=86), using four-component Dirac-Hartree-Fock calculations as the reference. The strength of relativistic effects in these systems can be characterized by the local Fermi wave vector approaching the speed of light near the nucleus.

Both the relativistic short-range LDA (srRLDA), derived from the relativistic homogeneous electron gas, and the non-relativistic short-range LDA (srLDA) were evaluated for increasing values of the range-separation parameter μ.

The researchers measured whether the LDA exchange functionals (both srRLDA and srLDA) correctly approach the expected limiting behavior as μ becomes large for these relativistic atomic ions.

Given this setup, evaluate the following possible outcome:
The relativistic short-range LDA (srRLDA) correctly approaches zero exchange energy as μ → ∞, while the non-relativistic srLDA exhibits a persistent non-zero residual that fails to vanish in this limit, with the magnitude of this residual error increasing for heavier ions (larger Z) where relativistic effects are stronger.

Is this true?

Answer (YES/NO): NO